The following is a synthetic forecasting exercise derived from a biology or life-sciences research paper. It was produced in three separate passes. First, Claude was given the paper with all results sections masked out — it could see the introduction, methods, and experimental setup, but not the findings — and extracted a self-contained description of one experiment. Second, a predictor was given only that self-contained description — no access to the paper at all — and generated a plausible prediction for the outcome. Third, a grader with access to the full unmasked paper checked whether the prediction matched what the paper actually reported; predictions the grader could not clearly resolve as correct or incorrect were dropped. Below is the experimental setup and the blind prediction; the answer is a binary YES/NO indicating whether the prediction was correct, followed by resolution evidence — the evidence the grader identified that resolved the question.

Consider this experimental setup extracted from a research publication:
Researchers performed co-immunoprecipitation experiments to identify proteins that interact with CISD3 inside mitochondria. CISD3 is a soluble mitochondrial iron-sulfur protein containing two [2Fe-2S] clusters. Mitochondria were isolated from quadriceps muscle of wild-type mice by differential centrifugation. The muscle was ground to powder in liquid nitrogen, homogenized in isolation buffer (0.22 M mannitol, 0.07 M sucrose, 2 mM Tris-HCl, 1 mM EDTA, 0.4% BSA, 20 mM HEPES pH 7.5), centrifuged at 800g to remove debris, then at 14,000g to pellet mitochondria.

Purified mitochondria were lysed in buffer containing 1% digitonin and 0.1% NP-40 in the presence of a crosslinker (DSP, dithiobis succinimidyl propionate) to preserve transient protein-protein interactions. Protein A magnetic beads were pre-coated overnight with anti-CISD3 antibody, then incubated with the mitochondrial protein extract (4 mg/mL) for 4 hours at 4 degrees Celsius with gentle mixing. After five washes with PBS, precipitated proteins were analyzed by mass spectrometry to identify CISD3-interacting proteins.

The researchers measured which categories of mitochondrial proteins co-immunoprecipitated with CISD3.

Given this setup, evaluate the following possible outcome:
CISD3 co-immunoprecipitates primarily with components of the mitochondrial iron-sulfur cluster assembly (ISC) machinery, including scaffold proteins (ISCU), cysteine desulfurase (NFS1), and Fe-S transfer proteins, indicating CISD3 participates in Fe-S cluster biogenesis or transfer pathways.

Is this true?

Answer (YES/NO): NO